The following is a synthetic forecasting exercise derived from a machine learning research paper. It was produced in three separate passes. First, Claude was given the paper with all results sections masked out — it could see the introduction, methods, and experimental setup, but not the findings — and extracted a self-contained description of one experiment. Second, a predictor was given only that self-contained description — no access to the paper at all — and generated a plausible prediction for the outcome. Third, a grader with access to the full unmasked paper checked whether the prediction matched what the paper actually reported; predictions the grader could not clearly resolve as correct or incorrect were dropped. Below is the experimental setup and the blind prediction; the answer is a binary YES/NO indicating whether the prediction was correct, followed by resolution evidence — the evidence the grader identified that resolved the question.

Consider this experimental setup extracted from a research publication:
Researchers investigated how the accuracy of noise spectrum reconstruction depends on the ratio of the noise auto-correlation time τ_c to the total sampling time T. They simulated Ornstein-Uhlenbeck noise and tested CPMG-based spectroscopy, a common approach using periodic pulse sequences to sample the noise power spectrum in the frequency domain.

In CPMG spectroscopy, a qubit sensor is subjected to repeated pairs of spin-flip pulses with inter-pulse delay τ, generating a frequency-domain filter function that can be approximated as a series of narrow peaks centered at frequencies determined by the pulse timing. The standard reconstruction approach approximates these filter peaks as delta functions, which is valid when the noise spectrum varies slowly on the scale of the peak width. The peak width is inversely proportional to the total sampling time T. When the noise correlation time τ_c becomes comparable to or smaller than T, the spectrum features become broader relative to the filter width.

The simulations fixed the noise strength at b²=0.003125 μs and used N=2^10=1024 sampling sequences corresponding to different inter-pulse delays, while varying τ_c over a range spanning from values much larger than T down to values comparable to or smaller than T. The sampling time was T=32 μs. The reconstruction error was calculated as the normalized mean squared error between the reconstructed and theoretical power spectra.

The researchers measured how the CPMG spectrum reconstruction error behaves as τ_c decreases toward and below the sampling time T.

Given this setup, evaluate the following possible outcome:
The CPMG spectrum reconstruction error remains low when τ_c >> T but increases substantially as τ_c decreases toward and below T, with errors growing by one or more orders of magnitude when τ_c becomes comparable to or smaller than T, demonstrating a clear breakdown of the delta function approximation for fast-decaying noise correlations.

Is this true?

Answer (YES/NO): NO